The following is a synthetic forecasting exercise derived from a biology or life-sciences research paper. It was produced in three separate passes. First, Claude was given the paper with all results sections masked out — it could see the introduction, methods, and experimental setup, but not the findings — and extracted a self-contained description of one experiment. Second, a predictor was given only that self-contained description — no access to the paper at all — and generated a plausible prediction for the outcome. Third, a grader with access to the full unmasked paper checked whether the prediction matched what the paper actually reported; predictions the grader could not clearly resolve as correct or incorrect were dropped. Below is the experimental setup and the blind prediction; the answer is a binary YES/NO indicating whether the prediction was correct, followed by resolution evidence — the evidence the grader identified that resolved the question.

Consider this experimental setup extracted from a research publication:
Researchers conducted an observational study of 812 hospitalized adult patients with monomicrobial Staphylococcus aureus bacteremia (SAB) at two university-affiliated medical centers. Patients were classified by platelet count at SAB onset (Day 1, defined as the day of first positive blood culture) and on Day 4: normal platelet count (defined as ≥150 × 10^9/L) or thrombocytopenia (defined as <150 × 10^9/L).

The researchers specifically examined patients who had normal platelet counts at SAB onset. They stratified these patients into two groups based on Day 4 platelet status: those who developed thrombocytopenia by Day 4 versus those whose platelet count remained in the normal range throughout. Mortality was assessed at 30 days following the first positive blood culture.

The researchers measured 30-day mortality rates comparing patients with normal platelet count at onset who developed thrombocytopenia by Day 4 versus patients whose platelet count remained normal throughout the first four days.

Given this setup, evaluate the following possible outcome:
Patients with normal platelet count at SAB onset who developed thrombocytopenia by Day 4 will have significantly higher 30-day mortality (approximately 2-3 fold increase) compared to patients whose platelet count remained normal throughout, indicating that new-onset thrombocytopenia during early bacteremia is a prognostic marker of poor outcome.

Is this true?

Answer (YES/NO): NO